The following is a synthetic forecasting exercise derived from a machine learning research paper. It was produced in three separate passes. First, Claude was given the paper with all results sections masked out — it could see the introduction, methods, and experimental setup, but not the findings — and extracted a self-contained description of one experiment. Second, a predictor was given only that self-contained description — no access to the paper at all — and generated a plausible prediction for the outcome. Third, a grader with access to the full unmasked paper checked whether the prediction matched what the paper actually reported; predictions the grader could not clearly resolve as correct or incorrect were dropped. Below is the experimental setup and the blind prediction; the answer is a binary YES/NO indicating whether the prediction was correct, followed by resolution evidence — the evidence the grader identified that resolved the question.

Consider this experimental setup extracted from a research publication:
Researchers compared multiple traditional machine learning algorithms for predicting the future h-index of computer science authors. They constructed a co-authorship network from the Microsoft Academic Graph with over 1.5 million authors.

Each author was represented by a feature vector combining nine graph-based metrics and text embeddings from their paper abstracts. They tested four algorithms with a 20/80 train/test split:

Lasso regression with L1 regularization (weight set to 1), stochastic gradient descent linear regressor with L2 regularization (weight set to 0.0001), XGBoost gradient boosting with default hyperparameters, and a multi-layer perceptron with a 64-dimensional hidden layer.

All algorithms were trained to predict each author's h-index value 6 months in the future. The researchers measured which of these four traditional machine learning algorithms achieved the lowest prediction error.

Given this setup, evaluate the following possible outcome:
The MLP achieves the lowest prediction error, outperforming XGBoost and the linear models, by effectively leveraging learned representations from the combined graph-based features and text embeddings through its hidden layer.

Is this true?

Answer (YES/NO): NO